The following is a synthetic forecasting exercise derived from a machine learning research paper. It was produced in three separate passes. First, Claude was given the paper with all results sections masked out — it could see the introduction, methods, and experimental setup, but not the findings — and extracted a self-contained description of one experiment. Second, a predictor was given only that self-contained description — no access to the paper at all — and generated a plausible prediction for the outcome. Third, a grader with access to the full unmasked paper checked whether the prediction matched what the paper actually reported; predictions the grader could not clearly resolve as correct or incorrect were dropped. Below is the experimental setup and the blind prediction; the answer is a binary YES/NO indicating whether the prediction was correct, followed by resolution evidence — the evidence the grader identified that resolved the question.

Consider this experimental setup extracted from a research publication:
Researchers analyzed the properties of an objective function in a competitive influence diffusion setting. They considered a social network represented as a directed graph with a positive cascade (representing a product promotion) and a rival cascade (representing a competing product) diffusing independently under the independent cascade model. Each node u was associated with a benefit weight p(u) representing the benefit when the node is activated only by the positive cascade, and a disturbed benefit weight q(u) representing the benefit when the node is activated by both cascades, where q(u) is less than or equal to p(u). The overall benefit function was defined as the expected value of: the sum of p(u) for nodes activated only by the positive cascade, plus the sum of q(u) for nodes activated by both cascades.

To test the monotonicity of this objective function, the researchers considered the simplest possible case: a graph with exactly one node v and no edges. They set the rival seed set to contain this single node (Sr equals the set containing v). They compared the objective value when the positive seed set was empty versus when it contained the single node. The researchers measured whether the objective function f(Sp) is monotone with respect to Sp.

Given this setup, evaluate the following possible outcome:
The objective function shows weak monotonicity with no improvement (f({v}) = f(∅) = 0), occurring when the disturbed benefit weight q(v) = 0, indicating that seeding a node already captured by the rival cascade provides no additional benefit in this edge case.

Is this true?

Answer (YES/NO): NO